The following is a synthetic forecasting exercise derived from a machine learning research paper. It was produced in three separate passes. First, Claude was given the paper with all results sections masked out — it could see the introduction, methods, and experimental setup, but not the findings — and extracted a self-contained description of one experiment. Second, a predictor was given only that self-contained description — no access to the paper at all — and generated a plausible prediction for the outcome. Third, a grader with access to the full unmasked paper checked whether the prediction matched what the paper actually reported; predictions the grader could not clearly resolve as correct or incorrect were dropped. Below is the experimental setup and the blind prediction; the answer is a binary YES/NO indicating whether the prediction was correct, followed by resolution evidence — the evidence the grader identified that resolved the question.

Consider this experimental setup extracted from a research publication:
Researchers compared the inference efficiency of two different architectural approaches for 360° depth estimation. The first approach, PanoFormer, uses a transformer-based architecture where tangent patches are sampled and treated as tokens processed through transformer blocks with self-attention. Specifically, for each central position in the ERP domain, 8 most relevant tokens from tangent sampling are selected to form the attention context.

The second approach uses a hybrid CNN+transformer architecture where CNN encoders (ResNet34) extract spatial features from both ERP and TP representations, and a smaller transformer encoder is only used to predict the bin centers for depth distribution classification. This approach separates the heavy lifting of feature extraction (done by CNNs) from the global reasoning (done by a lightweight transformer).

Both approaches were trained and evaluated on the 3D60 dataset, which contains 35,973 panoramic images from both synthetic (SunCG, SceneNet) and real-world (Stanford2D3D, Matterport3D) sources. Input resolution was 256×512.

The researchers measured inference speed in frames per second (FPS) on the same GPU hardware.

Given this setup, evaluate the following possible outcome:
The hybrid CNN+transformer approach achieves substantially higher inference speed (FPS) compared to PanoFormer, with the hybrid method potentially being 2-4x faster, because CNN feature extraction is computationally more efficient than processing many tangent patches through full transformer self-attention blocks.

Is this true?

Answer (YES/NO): NO